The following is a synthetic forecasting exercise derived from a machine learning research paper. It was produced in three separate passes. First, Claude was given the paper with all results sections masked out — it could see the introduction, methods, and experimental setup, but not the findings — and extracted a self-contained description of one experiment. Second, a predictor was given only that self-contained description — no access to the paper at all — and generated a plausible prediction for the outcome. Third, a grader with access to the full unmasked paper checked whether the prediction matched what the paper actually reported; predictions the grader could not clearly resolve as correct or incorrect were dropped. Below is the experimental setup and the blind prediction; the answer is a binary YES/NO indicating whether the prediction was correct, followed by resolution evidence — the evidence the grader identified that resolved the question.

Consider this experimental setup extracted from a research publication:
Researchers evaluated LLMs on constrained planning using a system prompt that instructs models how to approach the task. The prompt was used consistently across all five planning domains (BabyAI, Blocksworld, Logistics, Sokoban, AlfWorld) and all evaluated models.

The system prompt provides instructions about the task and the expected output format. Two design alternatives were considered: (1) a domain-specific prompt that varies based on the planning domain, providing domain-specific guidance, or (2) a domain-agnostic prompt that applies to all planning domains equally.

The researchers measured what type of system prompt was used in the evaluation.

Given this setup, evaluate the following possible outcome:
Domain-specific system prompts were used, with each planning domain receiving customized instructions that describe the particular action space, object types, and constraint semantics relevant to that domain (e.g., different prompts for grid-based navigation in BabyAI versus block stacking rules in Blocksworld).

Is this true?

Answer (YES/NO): NO